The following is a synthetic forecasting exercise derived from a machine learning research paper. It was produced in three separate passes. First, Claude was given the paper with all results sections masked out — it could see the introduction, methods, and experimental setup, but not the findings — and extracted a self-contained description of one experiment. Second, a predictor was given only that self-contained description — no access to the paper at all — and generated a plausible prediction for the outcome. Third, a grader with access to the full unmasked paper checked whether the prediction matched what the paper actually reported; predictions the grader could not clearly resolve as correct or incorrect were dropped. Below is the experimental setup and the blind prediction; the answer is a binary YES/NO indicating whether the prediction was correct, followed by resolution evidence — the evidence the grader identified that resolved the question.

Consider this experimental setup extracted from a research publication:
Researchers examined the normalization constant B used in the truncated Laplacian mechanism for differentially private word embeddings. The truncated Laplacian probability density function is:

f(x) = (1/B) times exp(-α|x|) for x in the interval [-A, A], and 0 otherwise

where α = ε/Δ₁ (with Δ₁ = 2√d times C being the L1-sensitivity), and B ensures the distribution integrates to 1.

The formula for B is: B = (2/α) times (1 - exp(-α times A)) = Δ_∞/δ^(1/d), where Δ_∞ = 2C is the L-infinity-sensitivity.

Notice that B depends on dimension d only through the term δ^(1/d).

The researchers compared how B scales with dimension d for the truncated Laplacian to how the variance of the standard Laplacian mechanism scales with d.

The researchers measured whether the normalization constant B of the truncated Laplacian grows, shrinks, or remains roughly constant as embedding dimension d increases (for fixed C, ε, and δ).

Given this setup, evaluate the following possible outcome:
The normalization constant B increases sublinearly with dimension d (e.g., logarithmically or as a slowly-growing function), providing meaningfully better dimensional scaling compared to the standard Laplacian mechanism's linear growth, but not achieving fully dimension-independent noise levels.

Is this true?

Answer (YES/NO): NO